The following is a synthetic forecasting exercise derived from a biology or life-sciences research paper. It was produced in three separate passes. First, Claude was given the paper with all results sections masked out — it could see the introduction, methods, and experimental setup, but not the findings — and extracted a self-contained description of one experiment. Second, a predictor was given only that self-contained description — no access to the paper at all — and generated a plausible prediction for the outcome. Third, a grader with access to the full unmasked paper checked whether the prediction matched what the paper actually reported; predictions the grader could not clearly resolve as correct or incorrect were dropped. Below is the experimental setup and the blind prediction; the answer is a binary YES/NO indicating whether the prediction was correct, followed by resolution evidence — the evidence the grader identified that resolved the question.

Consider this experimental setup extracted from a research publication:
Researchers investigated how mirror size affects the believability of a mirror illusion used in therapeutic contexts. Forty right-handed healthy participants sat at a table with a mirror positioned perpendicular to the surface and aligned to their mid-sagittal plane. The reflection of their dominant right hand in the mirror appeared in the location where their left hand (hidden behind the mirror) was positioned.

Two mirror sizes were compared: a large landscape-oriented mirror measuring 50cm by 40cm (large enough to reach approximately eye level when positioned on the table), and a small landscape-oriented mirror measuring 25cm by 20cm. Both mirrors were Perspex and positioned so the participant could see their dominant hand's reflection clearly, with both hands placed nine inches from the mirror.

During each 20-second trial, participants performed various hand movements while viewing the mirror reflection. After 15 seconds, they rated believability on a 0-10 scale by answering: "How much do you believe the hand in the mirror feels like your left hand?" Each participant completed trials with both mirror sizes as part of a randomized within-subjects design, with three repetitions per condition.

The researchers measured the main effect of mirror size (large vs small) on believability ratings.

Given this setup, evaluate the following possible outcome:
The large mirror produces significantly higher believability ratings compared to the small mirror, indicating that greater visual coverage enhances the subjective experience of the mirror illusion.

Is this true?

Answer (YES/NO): YES